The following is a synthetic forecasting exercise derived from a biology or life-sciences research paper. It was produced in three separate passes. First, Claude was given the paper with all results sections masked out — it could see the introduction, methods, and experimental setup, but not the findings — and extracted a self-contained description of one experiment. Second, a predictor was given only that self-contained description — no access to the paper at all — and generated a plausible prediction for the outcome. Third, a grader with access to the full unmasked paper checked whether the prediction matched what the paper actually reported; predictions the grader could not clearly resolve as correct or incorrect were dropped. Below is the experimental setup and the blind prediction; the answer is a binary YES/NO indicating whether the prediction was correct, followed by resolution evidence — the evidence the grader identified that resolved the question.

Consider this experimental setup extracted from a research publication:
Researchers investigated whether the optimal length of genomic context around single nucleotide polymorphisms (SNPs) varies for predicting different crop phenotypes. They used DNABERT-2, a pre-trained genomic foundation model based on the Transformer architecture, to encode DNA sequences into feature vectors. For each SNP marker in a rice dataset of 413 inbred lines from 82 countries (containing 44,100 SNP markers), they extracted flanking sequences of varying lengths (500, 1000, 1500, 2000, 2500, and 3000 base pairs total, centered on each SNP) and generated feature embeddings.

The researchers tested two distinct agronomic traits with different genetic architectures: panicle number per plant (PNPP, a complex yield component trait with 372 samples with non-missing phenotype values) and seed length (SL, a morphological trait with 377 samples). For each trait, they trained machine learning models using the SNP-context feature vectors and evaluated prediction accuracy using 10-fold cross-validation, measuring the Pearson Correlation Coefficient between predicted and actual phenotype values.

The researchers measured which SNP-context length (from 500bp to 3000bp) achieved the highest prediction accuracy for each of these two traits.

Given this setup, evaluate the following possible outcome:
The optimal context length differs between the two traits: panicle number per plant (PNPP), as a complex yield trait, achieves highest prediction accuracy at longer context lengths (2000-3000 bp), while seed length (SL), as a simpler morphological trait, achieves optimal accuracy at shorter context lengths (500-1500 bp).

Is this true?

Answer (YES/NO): YES